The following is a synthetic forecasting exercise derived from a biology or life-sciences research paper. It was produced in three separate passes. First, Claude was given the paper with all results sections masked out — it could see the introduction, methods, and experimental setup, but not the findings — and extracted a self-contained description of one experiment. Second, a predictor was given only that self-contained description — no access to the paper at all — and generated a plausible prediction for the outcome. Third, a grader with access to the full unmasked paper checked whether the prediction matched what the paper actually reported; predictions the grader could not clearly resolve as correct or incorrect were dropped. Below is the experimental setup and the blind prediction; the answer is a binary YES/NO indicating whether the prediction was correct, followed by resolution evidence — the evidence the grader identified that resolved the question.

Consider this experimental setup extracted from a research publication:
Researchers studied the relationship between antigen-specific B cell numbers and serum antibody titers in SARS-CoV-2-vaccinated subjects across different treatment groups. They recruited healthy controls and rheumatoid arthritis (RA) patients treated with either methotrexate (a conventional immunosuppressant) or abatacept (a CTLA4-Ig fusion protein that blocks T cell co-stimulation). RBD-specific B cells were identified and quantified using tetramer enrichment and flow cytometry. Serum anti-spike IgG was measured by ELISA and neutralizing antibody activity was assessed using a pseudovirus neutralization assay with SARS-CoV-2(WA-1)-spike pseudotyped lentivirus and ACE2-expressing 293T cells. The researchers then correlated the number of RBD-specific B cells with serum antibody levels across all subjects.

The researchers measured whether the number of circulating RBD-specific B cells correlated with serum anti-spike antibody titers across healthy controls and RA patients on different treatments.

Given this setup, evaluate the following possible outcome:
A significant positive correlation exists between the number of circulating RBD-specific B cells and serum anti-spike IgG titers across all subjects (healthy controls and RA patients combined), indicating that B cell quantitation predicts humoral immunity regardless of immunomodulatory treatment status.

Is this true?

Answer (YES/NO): NO